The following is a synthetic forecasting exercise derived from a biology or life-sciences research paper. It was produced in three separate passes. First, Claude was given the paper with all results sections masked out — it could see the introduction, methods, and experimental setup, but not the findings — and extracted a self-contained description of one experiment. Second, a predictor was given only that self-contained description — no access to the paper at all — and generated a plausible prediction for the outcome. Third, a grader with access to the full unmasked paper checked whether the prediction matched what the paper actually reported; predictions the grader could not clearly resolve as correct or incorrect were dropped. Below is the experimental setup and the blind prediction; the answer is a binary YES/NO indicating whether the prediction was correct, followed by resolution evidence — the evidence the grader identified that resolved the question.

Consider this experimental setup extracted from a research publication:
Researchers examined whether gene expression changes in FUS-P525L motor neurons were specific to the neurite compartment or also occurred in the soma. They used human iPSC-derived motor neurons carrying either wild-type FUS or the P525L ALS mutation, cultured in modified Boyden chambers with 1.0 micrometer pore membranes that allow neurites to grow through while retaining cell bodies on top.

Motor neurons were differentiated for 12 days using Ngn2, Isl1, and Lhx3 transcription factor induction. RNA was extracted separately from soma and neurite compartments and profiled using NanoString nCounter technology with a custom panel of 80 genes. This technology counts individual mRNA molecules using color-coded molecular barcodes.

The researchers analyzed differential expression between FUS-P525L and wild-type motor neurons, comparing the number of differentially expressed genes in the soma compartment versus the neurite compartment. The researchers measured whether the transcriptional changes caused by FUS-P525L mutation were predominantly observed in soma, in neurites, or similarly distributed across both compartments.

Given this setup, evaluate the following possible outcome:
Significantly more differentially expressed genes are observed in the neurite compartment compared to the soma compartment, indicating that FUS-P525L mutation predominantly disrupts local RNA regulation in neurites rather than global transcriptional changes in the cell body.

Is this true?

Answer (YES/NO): NO